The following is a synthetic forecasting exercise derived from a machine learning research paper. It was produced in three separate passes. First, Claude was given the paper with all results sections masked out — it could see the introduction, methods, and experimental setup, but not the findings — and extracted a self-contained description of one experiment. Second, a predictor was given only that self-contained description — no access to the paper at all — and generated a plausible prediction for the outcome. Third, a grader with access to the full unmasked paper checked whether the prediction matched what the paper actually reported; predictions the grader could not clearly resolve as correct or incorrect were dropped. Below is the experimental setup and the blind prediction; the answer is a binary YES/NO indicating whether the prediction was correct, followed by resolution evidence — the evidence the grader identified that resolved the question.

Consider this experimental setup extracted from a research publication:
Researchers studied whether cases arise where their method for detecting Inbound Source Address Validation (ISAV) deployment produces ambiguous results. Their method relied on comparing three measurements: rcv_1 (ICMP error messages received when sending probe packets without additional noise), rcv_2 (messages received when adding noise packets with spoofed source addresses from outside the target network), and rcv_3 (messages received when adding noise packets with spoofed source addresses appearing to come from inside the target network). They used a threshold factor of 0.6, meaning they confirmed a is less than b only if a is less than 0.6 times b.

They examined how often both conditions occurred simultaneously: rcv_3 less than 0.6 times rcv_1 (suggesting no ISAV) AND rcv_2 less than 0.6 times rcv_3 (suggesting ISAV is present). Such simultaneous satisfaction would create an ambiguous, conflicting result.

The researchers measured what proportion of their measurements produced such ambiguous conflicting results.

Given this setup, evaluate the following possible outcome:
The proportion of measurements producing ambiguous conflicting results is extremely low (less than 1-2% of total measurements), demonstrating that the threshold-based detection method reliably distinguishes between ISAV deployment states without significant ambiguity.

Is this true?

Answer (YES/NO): NO